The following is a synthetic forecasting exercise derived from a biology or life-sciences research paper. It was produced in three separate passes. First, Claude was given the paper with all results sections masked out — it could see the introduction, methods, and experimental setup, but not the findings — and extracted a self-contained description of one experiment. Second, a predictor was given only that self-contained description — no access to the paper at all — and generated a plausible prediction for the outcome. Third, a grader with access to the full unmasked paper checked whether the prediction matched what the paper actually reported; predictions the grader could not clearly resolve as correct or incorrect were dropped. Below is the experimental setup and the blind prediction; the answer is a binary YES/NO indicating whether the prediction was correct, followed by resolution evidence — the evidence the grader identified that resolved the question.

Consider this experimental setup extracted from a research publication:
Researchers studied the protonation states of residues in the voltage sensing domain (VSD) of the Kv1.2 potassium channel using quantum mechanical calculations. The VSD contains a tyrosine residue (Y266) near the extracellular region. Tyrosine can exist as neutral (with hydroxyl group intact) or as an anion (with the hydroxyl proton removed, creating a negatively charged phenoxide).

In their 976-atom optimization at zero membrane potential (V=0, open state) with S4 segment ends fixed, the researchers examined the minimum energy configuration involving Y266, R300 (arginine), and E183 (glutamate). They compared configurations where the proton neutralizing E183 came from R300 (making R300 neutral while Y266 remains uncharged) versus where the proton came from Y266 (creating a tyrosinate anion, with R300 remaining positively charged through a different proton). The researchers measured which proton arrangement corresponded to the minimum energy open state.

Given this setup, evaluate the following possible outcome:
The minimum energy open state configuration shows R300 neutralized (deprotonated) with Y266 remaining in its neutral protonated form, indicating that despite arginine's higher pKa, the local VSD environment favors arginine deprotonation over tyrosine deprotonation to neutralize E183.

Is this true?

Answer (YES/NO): NO